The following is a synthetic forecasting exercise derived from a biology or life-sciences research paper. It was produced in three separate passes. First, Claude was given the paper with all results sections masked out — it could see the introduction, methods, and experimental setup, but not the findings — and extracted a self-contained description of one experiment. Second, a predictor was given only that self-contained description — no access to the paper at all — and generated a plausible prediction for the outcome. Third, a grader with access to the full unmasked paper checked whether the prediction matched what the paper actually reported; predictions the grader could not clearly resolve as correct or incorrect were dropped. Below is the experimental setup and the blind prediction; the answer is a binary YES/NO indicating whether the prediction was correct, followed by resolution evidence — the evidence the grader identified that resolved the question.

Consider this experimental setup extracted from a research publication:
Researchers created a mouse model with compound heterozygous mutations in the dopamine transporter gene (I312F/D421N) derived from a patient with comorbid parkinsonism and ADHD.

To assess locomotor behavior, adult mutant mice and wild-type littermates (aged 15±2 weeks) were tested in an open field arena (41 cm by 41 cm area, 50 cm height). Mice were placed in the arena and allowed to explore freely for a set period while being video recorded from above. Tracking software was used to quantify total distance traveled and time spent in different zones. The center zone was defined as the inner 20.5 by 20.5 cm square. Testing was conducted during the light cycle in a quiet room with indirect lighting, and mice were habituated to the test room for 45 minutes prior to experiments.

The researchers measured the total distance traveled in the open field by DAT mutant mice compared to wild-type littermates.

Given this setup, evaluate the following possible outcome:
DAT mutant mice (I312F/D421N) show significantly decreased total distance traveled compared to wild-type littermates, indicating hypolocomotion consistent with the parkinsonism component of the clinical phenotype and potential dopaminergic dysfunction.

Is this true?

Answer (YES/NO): NO